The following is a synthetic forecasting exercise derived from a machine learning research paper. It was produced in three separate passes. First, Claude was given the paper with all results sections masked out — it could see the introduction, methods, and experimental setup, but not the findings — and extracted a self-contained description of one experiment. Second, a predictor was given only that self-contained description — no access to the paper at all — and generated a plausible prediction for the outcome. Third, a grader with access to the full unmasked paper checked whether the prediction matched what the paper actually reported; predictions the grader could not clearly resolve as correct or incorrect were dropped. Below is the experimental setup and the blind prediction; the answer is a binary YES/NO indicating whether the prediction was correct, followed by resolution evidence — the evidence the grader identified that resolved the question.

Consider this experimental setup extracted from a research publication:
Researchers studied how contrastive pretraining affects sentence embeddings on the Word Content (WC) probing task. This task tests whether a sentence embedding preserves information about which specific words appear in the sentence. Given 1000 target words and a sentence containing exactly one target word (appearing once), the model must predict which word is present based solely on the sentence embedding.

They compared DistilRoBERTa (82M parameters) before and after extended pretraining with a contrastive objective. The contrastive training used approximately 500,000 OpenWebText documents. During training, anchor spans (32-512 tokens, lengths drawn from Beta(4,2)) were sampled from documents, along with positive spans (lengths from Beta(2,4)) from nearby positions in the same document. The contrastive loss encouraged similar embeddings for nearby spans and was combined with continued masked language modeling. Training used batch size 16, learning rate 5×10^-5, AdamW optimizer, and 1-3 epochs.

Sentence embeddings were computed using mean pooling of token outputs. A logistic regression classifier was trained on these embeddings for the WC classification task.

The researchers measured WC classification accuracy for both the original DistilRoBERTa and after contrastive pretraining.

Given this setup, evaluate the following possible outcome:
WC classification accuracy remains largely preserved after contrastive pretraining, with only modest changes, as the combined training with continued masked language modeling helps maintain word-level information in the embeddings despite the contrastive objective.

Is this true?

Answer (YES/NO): NO